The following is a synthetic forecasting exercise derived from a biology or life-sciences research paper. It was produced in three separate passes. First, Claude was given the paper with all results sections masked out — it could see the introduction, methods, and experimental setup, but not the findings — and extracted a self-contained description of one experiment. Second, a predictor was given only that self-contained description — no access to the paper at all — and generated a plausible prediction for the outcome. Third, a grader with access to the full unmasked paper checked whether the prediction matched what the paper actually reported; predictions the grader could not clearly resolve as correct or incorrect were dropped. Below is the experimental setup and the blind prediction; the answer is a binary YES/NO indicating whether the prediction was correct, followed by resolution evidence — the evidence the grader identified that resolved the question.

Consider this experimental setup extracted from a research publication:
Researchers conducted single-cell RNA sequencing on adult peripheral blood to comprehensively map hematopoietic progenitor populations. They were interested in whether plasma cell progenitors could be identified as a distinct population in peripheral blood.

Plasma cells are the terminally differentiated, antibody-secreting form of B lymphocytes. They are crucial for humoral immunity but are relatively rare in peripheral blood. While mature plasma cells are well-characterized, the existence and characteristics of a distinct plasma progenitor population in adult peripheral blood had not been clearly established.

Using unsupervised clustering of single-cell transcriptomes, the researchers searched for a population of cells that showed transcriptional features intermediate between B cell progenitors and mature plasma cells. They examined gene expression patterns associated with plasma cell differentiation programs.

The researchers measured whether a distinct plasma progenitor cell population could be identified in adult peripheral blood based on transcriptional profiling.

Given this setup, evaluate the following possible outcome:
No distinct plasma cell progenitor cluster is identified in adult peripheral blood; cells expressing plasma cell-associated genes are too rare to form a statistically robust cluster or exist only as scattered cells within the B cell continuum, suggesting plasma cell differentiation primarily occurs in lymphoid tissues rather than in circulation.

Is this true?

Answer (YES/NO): NO